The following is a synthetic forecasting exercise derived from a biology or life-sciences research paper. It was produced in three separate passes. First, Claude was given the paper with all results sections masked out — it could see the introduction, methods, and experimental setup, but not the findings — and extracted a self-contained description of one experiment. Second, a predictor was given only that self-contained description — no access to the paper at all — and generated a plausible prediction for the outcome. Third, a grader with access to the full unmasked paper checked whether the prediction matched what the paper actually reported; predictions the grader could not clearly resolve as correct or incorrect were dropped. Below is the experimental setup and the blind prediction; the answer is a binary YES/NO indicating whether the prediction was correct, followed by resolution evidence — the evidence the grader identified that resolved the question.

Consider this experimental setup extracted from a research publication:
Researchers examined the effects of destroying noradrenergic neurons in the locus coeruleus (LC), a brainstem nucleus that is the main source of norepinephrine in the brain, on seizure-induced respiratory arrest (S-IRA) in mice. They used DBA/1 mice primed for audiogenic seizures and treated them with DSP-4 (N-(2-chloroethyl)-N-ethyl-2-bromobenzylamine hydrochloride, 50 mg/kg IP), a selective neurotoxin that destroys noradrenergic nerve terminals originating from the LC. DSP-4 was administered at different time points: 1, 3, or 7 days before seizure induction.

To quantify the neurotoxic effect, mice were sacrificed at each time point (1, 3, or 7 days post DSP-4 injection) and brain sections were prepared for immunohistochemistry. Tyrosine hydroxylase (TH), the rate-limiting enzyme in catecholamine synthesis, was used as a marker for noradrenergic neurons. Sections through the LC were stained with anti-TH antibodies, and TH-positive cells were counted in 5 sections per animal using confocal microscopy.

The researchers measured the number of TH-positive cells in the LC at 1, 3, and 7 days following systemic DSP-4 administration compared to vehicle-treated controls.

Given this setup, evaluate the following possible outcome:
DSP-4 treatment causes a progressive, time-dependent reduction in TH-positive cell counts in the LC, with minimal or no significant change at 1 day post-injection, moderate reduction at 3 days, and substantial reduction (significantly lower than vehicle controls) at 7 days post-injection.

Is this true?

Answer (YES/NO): NO